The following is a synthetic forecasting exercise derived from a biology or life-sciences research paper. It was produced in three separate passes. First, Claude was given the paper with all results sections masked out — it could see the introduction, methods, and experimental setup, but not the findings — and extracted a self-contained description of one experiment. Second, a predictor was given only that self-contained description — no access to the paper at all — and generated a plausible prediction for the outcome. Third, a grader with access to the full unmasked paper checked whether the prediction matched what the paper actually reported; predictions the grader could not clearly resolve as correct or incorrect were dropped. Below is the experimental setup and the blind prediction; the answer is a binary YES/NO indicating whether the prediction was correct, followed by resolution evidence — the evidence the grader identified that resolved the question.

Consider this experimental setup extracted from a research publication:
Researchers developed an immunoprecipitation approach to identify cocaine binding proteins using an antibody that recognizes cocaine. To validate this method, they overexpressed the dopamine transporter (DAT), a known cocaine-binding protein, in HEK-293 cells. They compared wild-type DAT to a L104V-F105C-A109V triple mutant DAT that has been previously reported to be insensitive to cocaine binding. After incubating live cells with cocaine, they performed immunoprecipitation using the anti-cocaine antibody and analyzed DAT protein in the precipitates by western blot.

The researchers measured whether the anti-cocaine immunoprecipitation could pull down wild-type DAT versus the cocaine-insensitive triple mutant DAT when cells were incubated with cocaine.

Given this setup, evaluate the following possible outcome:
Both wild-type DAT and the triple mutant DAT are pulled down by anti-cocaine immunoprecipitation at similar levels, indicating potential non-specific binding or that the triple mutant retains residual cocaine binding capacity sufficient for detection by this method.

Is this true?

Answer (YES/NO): NO